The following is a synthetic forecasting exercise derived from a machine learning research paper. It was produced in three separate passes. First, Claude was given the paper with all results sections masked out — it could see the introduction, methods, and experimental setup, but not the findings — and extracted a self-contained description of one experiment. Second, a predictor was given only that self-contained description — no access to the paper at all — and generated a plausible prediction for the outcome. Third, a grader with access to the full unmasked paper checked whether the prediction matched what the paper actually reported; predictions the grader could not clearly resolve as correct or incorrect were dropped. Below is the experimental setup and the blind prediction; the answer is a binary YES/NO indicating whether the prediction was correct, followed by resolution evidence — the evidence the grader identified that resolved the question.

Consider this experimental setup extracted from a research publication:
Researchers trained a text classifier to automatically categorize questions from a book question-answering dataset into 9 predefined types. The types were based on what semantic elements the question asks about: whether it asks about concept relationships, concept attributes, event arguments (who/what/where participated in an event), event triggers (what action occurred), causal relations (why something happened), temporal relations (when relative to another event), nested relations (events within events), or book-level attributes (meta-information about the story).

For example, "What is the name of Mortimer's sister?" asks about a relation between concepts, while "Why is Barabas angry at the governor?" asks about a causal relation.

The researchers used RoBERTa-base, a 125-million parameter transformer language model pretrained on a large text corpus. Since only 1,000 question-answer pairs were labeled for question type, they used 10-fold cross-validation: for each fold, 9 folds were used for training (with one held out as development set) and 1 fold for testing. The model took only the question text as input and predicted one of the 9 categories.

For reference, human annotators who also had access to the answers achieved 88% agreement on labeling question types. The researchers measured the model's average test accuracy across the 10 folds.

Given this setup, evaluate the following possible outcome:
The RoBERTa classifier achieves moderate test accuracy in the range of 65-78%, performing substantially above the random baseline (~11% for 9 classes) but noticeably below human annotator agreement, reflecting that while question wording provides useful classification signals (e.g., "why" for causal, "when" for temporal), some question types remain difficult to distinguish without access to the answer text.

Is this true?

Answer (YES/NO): YES